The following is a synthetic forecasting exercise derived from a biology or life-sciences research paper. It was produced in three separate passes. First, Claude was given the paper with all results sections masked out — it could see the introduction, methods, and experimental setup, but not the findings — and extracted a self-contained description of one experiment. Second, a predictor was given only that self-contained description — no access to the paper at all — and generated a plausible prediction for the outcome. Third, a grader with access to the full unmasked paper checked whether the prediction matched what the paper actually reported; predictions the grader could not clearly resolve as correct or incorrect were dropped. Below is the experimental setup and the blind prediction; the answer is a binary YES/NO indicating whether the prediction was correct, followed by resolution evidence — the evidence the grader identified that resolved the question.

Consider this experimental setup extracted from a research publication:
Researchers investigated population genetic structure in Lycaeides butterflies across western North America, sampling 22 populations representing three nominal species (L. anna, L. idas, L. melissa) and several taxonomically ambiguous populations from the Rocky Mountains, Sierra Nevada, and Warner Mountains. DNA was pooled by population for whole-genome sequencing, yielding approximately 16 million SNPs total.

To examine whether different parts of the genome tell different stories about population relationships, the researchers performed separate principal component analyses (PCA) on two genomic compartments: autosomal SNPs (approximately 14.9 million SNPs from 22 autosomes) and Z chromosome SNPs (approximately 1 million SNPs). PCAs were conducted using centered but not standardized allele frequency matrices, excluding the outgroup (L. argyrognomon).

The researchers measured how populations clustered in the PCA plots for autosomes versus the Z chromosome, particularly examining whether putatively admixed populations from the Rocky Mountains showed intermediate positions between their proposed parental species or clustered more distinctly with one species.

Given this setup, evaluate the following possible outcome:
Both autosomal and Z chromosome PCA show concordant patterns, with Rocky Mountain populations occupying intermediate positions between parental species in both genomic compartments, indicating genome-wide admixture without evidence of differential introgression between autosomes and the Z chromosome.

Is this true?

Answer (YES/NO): NO